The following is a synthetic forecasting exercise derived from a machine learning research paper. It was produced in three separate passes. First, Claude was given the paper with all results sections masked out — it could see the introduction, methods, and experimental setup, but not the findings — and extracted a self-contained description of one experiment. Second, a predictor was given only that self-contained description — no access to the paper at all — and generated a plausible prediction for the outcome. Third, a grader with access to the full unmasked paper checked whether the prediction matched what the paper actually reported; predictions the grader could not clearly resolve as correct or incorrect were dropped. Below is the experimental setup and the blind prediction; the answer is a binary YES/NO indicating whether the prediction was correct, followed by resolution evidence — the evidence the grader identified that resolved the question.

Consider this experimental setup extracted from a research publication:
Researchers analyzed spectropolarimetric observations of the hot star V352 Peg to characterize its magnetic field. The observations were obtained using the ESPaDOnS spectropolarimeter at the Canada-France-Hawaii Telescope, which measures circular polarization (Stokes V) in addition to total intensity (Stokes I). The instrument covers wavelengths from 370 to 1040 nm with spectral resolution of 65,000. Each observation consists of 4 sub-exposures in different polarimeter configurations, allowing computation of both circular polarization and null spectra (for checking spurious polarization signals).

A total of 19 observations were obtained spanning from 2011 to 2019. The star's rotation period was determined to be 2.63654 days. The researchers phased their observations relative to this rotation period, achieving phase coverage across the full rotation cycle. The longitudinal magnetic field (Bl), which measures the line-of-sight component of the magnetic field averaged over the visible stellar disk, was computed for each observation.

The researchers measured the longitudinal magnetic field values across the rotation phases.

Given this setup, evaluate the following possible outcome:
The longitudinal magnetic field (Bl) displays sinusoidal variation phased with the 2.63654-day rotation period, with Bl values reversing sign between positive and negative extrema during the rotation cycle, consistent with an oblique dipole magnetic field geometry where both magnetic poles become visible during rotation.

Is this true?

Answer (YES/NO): YES